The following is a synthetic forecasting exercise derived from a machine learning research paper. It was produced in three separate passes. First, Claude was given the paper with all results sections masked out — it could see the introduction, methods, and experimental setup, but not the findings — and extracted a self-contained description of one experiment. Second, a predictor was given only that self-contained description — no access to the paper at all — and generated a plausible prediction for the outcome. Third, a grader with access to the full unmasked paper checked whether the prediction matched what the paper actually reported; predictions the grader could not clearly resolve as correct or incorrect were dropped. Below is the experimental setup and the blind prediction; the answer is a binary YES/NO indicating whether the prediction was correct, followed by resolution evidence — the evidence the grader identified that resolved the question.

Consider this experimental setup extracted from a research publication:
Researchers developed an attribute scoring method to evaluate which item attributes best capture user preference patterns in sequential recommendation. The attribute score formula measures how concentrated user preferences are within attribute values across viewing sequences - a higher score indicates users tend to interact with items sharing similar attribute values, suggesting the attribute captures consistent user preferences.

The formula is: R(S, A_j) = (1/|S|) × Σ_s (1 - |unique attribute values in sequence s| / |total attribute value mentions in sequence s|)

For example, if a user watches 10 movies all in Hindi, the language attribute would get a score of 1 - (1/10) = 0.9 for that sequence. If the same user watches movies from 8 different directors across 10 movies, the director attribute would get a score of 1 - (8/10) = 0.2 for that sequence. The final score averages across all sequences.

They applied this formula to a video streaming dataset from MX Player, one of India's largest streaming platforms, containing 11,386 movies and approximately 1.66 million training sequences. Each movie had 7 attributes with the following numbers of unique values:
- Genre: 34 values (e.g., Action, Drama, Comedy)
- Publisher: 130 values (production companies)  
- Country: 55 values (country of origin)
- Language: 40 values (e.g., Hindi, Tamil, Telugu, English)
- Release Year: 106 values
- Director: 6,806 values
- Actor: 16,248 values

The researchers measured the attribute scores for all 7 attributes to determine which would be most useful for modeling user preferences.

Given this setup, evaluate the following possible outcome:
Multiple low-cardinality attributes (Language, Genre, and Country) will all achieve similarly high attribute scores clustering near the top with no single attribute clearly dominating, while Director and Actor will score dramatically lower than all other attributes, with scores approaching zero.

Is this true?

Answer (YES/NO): NO